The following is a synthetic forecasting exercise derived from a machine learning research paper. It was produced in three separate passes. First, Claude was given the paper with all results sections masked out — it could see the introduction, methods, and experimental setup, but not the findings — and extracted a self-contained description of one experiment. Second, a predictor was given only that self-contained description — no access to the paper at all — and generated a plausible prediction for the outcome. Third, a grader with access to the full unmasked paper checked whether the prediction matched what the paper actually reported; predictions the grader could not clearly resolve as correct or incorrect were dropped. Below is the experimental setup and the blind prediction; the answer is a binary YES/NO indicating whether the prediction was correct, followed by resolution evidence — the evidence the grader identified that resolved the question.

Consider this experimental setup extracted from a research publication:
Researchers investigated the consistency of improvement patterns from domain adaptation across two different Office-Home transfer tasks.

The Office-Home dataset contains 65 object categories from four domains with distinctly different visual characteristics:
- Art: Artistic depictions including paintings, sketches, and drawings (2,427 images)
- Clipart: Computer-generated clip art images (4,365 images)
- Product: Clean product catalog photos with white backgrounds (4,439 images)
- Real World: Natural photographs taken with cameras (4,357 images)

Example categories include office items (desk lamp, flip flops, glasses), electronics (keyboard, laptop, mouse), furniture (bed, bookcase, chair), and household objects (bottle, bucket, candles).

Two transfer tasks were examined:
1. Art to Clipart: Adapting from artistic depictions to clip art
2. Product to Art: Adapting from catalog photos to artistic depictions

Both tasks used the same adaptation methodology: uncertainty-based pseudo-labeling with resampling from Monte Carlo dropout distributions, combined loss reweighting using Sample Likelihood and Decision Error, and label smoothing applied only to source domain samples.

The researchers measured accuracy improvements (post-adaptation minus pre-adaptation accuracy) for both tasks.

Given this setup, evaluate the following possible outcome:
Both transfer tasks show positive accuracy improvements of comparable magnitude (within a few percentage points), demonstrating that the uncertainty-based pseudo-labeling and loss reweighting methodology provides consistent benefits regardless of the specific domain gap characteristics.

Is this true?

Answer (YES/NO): YES